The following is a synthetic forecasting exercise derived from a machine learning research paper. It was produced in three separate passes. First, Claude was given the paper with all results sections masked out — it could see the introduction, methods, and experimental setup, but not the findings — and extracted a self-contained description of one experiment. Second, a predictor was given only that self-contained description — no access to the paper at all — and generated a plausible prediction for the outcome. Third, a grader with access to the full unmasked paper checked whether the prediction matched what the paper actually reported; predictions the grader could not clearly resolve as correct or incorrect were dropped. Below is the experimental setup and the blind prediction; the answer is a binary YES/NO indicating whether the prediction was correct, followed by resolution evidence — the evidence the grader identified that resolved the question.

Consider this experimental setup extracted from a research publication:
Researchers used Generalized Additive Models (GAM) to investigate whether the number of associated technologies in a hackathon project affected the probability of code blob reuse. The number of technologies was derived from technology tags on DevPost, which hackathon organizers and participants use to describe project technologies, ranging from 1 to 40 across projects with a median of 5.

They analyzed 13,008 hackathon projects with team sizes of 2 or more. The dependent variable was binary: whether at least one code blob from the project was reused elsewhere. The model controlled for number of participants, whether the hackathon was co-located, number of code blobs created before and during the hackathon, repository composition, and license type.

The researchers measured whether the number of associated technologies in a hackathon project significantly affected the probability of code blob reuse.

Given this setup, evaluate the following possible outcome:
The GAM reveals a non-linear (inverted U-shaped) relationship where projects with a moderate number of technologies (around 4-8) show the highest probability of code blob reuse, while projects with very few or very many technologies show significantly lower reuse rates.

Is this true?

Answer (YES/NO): NO